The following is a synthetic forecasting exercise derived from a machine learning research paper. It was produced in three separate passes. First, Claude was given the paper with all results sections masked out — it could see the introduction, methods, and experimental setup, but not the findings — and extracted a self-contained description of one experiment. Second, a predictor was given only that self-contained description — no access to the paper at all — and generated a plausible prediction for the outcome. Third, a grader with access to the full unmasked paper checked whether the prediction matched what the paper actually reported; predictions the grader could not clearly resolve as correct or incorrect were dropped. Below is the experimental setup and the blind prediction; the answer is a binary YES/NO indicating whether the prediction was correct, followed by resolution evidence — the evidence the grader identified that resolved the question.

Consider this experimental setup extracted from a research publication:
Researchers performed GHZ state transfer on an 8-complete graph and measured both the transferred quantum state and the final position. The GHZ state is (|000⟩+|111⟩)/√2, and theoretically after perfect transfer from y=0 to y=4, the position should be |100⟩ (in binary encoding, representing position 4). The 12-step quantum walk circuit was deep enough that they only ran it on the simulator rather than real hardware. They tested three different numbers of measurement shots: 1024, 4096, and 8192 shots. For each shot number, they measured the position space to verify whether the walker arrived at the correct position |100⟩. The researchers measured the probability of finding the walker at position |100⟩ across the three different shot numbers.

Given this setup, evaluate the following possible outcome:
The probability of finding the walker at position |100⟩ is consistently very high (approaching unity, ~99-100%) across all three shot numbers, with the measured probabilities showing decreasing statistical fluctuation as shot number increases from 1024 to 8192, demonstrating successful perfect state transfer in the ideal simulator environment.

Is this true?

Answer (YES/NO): YES